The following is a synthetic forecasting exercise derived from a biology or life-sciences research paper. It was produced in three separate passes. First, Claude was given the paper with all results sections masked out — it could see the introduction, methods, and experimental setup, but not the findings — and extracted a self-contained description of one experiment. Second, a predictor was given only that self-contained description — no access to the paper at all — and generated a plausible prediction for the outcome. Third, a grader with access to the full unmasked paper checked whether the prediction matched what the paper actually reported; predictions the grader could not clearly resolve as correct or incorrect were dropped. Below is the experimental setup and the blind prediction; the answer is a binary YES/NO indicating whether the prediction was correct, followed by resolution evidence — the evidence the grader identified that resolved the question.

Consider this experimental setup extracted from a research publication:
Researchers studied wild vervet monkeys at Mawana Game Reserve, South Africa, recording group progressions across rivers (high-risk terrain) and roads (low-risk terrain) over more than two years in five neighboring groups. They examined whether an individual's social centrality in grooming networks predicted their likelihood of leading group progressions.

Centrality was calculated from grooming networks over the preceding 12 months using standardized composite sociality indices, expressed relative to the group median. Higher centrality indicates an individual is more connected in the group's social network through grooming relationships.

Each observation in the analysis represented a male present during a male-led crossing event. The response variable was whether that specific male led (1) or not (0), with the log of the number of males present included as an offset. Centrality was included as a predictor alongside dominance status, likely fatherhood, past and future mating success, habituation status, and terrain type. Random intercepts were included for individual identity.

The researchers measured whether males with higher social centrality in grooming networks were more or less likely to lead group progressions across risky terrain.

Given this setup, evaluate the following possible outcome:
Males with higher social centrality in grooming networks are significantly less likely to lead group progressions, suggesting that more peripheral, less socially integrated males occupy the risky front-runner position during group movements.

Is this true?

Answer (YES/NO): NO